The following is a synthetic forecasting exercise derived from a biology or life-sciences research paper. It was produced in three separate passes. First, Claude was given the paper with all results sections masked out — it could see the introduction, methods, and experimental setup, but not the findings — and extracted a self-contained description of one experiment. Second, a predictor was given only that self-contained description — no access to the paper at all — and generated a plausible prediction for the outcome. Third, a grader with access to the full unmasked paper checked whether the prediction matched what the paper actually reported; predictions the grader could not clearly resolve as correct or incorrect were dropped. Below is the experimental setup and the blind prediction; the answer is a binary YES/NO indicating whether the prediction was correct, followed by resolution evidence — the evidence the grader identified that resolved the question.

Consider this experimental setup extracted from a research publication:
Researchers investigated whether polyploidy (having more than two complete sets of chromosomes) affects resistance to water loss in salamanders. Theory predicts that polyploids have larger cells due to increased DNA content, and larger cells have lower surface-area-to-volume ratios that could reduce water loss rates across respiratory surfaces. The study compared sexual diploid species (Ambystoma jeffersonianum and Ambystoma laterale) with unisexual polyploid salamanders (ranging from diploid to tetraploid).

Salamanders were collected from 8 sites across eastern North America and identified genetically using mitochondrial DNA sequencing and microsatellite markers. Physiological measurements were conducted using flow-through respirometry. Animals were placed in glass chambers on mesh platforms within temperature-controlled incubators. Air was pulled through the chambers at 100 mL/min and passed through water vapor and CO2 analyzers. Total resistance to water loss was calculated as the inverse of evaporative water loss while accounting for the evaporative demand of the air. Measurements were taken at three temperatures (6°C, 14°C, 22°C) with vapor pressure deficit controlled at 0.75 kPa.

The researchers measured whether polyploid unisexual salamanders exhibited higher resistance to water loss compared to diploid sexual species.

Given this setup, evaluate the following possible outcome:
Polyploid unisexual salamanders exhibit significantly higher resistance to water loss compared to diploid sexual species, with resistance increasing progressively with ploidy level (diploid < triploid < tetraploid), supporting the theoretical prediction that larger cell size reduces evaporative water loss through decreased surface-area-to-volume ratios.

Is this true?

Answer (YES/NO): NO